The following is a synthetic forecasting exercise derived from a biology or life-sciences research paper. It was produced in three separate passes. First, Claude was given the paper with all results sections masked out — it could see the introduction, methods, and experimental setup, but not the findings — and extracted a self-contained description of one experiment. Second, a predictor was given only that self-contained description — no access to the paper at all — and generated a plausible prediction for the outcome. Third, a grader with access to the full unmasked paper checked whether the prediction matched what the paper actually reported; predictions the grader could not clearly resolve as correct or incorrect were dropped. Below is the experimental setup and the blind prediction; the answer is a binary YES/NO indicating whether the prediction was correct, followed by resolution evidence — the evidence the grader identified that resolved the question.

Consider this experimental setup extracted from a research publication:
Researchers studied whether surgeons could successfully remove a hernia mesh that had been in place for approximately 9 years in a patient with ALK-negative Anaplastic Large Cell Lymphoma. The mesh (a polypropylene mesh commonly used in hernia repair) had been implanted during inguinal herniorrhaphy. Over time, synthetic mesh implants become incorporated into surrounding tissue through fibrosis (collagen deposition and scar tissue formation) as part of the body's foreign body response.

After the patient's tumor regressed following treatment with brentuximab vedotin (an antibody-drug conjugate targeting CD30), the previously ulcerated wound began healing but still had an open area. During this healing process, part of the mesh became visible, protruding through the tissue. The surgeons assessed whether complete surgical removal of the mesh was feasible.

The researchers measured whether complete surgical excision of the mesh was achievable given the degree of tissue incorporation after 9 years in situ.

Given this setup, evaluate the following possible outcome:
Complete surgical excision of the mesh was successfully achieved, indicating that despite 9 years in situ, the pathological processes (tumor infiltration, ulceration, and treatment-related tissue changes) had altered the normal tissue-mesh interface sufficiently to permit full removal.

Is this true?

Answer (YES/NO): NO